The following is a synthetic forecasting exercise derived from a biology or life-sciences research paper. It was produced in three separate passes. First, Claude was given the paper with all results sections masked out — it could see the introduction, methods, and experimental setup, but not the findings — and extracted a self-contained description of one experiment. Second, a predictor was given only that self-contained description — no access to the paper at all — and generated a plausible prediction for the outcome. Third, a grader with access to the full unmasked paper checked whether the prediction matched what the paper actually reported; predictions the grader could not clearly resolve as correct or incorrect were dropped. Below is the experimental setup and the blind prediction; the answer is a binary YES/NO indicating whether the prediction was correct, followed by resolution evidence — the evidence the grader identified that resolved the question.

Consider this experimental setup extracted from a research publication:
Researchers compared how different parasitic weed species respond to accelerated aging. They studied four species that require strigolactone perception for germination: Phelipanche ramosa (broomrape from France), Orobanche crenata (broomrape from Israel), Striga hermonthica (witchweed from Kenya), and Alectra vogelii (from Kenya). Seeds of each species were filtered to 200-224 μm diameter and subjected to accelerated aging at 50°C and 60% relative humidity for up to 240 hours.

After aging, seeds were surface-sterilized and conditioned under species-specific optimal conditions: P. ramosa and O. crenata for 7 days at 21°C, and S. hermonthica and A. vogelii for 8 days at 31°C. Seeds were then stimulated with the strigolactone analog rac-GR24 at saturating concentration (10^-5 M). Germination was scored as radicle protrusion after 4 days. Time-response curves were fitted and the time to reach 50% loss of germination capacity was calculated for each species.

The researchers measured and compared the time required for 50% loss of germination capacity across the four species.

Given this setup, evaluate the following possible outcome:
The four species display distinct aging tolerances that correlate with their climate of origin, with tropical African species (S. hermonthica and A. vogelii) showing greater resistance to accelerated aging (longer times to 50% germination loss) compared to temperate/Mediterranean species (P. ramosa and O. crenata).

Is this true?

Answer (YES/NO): NO